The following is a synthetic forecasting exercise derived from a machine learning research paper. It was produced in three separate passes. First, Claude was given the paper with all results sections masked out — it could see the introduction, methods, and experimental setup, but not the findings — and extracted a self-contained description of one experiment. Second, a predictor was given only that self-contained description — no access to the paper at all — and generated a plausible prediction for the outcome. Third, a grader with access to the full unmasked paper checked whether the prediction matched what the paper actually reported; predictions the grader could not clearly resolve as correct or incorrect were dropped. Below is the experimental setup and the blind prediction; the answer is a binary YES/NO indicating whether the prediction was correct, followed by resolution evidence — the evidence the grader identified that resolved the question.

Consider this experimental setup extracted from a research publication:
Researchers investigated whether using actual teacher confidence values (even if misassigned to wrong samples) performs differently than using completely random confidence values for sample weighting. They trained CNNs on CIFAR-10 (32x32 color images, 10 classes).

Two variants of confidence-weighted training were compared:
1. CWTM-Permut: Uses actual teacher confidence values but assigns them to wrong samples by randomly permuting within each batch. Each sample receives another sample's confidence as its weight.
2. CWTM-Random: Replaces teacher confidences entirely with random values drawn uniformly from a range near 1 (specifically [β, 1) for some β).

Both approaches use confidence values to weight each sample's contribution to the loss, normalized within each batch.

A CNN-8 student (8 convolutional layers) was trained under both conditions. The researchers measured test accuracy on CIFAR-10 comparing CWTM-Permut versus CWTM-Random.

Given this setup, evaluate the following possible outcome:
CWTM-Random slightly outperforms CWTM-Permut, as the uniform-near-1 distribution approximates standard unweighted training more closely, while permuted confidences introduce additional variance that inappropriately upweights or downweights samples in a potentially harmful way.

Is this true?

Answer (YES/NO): NO